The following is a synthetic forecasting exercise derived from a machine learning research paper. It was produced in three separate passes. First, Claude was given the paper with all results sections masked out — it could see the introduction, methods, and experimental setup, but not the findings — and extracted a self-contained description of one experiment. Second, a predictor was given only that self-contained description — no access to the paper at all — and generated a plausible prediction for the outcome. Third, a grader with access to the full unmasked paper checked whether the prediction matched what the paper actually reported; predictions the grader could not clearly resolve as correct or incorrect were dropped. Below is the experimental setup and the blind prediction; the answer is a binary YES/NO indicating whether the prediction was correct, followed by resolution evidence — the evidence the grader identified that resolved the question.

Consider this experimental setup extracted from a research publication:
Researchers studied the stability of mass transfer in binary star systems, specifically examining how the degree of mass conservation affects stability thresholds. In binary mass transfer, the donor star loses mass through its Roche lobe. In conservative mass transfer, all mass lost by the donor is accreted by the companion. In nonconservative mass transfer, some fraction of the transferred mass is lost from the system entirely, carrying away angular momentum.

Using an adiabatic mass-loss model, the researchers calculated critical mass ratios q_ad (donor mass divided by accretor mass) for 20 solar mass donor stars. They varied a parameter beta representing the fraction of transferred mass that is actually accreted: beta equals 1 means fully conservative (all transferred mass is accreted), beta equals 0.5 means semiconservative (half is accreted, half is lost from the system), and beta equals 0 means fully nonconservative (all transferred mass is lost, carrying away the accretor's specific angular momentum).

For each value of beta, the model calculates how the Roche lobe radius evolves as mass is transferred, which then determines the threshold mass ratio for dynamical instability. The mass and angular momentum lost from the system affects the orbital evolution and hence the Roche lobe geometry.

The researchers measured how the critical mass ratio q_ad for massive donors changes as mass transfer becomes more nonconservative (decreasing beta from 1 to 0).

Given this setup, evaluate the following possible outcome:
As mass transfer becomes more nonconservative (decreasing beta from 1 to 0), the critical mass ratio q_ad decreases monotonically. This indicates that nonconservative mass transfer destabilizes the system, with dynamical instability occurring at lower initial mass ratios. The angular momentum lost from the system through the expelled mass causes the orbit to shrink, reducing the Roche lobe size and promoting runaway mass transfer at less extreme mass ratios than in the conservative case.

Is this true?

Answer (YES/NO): YES